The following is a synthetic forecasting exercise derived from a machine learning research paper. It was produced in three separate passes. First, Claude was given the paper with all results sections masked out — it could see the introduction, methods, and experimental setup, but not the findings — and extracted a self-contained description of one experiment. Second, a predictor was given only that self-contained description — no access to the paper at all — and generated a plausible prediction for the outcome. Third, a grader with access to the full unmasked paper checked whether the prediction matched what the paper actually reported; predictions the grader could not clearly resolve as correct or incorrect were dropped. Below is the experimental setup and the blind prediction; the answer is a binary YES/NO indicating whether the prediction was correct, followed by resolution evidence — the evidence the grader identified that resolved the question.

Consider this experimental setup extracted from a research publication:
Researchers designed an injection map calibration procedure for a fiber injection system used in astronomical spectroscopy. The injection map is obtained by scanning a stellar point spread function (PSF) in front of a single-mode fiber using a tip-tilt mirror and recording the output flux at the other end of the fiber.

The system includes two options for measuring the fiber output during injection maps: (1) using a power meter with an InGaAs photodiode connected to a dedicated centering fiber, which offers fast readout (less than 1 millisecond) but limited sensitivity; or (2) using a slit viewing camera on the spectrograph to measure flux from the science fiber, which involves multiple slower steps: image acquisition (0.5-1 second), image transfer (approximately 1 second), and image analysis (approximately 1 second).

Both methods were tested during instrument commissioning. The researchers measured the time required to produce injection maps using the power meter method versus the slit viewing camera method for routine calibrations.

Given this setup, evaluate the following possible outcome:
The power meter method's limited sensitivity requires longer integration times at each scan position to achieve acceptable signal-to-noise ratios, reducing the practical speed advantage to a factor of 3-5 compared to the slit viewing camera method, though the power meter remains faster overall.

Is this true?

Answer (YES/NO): NO